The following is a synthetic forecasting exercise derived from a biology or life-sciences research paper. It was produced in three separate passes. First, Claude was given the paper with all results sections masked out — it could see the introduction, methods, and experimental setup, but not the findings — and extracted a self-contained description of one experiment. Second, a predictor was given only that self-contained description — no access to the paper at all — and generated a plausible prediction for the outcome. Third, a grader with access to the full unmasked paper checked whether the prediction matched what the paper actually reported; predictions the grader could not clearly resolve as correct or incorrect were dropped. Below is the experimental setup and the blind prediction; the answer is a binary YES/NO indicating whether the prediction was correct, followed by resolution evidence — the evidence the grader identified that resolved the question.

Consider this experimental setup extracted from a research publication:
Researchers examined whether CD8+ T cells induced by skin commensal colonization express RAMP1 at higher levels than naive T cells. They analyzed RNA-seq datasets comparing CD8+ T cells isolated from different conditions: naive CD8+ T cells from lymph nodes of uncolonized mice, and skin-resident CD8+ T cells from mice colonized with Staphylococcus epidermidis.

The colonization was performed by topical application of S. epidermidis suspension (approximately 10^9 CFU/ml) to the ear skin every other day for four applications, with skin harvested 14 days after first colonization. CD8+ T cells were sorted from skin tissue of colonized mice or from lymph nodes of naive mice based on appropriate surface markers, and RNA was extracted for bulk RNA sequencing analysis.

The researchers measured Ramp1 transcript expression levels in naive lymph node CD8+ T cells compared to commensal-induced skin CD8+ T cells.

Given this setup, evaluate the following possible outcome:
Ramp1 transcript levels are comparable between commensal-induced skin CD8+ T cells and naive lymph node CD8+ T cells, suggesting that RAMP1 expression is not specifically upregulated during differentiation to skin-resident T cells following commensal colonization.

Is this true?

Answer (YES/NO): NO